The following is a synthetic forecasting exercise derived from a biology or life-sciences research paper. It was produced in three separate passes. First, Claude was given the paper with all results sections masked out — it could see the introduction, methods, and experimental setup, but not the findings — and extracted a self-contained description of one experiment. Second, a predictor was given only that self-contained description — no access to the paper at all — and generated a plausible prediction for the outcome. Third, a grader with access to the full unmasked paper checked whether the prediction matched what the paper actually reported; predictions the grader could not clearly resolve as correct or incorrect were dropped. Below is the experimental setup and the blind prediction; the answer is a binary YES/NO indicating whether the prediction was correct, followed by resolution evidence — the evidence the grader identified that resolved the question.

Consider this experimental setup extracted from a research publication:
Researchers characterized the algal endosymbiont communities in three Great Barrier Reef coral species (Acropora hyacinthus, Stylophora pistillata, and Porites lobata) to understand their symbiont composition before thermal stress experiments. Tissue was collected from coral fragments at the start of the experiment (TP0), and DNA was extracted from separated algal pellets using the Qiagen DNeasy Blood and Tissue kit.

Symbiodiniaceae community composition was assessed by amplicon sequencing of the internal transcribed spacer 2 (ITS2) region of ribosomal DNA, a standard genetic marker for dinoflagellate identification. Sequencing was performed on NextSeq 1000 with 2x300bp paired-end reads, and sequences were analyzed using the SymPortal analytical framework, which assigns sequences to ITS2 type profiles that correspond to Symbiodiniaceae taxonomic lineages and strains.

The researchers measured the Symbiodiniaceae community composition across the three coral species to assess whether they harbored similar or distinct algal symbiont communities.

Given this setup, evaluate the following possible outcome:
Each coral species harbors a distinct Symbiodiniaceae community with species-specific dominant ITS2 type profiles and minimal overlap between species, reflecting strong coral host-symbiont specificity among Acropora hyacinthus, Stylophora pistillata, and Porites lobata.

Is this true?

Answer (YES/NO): YES